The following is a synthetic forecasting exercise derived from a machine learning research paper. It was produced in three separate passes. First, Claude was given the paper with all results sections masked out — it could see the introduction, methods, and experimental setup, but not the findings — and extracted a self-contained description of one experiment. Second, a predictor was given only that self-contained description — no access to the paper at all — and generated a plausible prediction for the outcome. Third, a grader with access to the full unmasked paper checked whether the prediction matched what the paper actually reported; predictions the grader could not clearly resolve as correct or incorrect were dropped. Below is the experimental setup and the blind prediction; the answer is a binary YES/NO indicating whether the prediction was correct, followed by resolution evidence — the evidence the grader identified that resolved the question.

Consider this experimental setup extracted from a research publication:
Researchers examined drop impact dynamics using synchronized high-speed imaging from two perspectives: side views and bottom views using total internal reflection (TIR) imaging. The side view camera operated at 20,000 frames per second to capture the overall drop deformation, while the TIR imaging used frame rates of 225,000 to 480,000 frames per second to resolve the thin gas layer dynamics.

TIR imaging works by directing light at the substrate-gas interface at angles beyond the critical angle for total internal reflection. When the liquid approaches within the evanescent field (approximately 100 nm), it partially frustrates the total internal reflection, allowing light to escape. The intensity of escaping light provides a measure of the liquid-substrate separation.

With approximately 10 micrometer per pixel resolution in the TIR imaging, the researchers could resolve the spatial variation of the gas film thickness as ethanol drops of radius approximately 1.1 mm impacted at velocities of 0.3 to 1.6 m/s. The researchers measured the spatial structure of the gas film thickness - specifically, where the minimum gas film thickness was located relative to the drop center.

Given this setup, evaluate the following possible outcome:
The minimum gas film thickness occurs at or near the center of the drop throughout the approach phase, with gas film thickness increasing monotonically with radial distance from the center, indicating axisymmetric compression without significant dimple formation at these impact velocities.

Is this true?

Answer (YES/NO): NO